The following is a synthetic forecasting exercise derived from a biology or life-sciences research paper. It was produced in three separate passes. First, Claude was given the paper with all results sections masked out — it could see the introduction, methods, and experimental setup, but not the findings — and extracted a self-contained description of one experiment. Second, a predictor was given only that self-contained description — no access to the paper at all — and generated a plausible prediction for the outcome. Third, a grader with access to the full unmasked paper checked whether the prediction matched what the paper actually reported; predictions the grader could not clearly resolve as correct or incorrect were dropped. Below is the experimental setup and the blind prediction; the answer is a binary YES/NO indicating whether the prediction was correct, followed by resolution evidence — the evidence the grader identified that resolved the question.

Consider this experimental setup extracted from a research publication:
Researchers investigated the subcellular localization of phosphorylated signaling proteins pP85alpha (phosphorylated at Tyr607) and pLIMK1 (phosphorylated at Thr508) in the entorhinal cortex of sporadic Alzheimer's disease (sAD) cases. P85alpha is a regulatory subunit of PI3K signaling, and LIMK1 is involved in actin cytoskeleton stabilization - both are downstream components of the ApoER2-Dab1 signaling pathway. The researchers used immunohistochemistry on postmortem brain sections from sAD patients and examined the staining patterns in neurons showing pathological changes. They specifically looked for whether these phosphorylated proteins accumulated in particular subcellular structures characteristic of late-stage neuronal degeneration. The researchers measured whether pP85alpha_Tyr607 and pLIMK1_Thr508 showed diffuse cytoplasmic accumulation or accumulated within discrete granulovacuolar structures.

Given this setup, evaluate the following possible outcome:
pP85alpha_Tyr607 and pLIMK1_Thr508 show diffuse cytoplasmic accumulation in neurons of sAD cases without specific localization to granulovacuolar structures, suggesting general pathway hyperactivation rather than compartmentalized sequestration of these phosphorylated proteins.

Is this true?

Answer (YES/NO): NO